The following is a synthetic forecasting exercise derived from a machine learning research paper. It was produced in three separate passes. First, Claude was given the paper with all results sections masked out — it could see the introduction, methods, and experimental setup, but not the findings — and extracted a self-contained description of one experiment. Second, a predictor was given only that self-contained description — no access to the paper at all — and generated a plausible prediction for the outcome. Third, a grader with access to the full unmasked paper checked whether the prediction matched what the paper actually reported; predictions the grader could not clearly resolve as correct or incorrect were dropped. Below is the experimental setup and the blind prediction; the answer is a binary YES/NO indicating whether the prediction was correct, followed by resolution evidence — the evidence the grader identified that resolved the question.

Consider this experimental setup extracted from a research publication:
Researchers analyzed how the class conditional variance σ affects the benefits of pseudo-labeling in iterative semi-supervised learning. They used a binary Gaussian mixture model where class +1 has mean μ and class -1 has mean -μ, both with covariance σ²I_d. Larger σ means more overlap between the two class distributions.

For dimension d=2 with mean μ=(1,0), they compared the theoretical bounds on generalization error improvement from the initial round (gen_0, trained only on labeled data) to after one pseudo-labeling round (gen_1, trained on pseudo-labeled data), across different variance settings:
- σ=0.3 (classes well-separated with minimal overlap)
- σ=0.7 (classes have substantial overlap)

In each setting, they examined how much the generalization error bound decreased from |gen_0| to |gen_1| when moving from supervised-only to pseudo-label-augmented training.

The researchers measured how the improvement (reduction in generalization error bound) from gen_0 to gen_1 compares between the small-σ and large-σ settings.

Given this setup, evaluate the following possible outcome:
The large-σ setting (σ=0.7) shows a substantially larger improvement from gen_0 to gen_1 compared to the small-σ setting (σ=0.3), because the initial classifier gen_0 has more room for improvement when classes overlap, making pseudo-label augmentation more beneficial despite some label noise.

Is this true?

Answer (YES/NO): NO